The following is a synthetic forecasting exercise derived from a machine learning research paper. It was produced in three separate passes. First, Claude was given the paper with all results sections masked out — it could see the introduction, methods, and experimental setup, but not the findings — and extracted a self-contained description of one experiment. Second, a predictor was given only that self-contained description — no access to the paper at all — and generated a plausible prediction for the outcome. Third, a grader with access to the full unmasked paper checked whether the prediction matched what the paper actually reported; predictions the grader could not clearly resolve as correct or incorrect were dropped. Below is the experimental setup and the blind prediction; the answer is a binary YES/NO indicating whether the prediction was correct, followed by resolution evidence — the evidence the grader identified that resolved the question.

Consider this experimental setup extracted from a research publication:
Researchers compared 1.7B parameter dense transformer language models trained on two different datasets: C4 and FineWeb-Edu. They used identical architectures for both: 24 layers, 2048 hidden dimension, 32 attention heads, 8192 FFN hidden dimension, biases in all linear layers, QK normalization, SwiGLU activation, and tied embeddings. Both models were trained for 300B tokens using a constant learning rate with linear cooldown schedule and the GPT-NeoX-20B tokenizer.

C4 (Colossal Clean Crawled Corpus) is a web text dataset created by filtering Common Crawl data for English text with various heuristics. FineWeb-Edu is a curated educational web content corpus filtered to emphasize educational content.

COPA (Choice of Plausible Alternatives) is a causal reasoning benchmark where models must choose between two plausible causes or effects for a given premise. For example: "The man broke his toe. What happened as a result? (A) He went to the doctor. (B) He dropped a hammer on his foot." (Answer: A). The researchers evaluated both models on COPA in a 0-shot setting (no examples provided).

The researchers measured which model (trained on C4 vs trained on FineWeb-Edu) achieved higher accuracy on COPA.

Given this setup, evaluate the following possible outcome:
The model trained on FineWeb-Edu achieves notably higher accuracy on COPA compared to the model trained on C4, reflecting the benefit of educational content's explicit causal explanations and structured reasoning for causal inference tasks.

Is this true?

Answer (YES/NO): NO